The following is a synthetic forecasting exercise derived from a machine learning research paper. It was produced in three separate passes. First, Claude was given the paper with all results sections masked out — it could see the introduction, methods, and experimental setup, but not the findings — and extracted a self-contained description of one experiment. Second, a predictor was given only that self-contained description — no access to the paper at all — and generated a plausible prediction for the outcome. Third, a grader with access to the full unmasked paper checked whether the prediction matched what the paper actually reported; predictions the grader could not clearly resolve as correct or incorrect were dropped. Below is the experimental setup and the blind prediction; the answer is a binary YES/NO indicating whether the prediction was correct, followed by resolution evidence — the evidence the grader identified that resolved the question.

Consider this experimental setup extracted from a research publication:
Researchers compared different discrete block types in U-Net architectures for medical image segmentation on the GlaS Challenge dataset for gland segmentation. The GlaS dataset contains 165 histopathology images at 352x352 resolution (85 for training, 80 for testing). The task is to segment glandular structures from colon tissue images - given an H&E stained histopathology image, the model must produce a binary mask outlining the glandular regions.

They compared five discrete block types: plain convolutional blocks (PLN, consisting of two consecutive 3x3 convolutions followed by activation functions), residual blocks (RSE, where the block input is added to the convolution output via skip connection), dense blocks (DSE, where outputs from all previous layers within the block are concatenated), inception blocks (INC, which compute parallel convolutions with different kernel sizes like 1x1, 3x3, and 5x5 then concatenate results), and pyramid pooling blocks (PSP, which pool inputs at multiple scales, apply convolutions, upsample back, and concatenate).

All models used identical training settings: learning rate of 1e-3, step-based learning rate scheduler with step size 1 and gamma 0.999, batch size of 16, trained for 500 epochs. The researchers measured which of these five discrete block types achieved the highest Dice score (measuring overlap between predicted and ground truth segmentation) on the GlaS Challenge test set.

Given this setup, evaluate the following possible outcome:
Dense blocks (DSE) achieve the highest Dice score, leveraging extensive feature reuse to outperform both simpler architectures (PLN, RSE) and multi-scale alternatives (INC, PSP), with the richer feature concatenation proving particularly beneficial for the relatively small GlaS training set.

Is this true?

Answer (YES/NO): NO